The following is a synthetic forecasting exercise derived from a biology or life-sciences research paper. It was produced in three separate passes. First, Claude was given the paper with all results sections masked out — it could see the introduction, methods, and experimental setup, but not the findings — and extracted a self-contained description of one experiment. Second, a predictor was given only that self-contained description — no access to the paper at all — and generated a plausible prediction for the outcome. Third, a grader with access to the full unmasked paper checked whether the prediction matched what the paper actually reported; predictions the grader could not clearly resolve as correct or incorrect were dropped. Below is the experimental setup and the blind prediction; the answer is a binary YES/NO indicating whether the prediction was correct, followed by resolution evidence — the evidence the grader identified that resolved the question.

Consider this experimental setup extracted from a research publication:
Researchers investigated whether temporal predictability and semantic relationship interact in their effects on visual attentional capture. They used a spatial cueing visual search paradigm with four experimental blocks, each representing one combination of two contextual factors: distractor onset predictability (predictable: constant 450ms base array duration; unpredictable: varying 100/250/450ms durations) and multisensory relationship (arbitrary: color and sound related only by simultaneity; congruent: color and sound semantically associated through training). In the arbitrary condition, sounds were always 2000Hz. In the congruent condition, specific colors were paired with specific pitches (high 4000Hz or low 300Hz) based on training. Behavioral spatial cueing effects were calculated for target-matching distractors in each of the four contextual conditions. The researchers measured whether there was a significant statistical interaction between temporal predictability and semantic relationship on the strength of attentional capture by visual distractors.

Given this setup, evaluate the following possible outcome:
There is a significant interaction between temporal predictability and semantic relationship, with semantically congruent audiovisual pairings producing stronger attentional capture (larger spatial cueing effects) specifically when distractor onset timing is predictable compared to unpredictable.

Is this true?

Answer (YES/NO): NO